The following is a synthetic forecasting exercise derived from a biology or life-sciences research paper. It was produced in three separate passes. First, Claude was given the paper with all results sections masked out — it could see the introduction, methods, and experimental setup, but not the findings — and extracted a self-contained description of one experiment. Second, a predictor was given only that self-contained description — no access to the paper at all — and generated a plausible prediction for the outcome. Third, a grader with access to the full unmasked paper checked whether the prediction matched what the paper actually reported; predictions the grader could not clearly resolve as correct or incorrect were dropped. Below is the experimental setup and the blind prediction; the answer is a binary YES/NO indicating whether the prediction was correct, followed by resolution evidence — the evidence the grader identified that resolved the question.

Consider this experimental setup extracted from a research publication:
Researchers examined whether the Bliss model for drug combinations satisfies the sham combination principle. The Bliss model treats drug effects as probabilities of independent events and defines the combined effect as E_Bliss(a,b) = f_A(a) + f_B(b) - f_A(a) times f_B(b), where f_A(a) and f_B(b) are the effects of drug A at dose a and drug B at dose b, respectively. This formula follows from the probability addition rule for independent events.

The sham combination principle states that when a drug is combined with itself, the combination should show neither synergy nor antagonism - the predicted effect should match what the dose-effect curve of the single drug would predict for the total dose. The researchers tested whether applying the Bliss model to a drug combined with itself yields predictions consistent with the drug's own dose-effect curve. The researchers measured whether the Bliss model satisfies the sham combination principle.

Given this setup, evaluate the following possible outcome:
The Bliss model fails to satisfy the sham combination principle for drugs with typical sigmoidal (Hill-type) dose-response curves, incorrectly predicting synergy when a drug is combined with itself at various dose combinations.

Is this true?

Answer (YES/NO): NO